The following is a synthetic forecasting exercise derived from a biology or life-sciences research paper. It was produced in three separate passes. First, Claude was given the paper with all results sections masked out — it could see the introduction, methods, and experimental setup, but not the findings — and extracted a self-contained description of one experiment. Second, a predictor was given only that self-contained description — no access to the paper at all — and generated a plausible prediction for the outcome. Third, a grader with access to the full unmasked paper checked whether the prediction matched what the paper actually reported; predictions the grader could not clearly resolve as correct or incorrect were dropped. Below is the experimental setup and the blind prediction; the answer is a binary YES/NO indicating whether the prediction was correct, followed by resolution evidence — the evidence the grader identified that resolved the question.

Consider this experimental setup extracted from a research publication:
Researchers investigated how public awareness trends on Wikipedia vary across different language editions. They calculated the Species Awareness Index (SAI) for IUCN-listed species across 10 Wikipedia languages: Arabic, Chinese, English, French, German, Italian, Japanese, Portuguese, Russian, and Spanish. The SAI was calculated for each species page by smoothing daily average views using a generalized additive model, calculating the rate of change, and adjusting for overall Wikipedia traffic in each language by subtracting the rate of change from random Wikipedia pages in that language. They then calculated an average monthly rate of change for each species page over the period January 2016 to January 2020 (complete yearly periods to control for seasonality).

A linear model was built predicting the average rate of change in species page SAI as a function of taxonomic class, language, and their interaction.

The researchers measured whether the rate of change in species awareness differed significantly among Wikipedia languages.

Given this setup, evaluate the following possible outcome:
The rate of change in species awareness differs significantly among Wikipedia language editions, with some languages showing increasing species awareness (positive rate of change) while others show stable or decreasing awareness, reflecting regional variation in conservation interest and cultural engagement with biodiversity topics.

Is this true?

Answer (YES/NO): YES